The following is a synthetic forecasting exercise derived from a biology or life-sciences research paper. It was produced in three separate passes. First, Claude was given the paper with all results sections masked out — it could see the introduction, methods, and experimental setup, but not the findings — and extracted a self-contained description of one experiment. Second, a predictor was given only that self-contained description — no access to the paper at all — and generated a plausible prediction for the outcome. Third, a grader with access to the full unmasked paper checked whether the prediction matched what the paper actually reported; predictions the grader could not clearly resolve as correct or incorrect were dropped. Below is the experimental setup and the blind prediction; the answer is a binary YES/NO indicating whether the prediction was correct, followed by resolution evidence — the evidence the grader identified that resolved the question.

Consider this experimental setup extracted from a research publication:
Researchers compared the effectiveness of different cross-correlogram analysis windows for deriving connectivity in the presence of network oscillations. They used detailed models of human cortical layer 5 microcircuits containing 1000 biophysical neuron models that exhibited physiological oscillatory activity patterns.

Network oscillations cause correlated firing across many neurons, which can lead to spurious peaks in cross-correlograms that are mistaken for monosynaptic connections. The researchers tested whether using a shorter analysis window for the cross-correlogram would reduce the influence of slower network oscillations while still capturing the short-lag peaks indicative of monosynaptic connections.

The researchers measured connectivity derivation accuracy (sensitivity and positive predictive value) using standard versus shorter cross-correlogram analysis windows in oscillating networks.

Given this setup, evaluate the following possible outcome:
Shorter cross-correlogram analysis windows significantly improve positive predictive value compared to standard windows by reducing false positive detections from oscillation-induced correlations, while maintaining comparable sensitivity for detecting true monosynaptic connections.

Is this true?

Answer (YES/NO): NO